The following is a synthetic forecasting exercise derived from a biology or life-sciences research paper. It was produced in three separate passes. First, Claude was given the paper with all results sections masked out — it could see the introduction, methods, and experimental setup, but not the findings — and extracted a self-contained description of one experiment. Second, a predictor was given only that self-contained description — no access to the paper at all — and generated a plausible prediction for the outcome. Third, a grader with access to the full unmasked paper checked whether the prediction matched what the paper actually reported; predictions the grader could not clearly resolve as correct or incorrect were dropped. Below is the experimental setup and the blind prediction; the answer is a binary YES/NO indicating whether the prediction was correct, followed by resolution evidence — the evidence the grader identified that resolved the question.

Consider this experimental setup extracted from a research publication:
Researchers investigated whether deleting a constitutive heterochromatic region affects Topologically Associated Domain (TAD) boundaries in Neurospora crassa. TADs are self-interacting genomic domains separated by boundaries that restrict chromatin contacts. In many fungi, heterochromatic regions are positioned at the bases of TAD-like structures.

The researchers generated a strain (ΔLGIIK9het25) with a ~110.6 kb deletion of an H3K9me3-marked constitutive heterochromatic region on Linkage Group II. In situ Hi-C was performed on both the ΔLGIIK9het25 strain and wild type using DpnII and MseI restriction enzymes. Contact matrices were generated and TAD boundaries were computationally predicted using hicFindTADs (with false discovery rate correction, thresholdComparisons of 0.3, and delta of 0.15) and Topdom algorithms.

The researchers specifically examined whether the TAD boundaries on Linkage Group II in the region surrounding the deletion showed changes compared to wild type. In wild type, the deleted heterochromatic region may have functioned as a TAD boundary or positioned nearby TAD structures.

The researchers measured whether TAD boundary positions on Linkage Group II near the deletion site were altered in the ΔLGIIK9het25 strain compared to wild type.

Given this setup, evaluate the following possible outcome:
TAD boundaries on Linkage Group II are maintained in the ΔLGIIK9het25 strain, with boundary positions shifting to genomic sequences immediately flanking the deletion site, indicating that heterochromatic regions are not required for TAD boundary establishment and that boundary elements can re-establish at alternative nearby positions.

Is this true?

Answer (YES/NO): NO